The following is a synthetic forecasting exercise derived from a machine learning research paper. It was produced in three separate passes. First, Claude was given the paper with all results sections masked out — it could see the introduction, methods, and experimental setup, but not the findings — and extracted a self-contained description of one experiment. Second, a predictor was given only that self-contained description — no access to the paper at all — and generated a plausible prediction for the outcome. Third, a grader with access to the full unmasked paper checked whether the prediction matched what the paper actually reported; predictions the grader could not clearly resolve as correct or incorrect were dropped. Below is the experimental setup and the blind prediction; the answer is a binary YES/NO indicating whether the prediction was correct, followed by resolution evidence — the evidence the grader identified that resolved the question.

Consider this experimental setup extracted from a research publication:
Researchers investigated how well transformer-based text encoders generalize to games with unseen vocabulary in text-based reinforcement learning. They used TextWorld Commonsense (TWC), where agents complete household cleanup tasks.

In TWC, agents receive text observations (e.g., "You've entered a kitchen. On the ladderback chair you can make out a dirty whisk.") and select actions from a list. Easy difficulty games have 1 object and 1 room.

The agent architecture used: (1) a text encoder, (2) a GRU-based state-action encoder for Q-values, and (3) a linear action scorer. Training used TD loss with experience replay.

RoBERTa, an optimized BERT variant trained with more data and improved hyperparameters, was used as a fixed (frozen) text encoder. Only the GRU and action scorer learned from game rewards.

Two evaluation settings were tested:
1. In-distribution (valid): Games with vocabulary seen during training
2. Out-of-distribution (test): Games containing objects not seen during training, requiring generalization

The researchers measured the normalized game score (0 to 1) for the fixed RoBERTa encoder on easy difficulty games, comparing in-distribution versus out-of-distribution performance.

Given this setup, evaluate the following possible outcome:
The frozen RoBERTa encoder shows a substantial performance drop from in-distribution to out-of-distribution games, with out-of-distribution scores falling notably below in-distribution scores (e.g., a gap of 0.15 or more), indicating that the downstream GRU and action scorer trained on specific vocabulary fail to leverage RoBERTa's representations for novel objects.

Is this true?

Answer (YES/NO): NO